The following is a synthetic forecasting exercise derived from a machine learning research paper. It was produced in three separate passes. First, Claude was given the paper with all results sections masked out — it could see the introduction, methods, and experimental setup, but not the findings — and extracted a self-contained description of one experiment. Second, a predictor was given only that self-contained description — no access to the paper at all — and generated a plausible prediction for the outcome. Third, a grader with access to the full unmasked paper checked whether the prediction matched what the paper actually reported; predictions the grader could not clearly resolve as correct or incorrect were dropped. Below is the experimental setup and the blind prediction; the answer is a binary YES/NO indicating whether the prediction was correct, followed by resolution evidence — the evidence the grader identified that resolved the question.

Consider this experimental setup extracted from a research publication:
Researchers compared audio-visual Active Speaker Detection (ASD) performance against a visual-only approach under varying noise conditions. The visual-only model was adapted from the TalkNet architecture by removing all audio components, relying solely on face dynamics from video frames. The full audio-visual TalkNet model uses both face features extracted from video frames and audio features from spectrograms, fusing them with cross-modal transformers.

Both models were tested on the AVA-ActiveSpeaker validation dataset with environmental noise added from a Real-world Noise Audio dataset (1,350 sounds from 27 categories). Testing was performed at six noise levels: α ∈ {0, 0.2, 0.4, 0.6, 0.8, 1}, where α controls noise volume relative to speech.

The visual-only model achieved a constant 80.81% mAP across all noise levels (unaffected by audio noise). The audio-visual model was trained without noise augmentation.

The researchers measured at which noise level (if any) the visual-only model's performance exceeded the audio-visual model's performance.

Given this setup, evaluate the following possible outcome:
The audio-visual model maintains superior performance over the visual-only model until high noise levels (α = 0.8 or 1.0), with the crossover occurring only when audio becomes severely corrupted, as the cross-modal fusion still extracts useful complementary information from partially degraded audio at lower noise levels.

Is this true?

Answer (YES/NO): NO